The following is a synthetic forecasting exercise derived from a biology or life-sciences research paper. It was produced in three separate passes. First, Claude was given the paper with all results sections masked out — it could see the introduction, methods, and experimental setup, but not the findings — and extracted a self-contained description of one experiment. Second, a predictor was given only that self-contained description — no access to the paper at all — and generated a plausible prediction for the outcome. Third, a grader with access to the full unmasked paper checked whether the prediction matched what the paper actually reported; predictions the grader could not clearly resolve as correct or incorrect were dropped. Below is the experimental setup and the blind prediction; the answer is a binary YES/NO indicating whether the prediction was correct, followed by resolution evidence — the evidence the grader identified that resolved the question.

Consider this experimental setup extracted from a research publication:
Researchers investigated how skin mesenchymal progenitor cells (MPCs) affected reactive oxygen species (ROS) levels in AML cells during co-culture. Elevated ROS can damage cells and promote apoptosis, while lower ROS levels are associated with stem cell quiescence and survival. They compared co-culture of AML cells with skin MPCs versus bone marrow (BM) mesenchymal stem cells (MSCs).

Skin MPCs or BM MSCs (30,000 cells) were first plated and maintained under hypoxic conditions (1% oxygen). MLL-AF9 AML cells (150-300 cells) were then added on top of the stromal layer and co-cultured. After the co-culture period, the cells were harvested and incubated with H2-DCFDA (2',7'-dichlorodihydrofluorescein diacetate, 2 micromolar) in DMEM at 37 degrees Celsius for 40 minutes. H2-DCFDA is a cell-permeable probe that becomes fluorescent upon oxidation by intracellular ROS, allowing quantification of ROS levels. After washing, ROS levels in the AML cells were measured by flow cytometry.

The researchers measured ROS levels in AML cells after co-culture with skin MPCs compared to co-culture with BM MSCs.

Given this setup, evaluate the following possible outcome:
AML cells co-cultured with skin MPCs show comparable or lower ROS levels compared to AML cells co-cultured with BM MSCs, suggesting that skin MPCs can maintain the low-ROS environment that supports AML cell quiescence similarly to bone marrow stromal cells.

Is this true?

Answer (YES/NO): YES